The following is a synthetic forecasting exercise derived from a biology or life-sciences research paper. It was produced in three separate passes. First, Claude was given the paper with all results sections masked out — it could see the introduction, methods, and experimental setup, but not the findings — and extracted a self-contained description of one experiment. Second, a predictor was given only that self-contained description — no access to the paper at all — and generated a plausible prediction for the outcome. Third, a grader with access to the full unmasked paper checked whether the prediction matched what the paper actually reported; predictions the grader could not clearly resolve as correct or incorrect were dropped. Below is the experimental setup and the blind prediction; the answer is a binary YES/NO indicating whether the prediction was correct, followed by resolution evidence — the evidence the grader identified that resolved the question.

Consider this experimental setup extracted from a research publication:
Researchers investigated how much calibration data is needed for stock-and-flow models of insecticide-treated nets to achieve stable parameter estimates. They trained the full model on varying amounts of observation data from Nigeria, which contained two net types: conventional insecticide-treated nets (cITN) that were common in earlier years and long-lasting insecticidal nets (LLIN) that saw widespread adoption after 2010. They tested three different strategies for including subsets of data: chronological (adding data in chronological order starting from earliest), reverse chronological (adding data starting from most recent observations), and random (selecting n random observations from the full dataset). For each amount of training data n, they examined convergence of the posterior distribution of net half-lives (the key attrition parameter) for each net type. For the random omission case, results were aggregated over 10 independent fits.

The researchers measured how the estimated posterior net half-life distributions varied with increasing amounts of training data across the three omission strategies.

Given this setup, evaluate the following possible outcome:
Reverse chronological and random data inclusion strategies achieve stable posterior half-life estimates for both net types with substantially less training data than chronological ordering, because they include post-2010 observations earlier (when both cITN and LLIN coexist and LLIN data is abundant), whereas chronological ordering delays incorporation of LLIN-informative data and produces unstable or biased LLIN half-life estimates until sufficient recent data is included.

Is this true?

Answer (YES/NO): NO